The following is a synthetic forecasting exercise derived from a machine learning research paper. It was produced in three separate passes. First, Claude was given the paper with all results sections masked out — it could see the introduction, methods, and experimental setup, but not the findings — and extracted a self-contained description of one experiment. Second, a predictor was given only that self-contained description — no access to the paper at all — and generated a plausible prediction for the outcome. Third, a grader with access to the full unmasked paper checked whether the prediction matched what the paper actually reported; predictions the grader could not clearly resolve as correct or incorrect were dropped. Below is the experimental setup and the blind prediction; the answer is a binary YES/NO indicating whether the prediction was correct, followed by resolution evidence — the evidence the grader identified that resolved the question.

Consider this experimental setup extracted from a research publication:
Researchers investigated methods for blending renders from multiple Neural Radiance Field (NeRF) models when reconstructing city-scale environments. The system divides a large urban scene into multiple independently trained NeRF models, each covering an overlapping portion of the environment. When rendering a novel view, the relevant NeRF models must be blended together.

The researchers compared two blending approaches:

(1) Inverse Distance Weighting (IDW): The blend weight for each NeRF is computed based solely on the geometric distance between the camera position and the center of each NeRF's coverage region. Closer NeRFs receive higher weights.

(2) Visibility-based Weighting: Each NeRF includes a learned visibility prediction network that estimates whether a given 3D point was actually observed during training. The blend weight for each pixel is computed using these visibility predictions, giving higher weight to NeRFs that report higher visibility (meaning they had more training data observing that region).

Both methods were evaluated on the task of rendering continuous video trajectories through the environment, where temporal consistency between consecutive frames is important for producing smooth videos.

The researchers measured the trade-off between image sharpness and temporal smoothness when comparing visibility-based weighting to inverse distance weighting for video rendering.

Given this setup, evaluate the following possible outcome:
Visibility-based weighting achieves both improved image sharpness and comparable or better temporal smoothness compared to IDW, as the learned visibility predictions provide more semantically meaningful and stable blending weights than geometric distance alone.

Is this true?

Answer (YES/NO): NO